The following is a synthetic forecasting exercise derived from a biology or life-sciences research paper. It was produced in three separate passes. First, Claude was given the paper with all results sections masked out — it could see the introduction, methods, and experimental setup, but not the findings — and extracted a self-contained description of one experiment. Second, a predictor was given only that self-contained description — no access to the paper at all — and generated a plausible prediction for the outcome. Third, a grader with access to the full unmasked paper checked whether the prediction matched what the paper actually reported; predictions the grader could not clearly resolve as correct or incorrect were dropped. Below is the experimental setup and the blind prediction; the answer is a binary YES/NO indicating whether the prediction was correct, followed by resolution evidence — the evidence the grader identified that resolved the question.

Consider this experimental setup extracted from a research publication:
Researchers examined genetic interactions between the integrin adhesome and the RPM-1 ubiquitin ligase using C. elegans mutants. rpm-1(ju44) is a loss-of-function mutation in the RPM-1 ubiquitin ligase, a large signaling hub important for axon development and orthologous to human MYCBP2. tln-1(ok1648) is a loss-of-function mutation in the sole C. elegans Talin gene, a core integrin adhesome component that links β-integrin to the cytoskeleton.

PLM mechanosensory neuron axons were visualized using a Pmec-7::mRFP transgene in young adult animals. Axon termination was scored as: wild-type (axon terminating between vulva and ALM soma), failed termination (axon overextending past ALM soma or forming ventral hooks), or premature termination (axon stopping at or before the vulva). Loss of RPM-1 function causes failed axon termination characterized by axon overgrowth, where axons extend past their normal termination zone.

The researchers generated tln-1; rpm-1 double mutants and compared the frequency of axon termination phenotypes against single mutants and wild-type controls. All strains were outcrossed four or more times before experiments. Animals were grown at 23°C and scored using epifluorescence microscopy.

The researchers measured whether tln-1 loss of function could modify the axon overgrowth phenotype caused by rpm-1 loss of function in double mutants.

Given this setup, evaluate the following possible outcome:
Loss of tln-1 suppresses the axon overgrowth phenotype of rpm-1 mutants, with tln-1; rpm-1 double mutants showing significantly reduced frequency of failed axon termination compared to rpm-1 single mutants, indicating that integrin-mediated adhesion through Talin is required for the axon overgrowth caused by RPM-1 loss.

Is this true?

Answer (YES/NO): NO